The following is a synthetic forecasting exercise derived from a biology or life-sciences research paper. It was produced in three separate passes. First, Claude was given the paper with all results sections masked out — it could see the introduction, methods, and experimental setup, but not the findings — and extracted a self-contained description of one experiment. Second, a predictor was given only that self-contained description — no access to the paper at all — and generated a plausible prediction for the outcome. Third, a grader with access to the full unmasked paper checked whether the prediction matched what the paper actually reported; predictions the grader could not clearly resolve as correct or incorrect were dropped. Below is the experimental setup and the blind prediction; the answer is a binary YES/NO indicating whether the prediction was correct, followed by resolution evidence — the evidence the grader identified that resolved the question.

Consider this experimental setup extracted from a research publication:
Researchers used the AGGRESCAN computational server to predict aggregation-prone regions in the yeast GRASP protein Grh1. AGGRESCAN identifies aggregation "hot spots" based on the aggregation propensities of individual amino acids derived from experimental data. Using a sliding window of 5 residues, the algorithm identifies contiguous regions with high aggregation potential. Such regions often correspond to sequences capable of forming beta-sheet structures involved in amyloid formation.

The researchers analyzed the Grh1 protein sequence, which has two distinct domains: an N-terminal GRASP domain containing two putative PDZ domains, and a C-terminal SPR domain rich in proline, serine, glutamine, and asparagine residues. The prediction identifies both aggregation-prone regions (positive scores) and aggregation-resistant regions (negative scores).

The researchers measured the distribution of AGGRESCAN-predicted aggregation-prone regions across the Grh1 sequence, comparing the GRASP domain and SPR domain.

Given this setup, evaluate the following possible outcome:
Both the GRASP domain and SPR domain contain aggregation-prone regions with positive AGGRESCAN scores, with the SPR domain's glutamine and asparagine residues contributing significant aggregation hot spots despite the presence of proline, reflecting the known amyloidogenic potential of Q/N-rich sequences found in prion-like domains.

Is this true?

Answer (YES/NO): NO